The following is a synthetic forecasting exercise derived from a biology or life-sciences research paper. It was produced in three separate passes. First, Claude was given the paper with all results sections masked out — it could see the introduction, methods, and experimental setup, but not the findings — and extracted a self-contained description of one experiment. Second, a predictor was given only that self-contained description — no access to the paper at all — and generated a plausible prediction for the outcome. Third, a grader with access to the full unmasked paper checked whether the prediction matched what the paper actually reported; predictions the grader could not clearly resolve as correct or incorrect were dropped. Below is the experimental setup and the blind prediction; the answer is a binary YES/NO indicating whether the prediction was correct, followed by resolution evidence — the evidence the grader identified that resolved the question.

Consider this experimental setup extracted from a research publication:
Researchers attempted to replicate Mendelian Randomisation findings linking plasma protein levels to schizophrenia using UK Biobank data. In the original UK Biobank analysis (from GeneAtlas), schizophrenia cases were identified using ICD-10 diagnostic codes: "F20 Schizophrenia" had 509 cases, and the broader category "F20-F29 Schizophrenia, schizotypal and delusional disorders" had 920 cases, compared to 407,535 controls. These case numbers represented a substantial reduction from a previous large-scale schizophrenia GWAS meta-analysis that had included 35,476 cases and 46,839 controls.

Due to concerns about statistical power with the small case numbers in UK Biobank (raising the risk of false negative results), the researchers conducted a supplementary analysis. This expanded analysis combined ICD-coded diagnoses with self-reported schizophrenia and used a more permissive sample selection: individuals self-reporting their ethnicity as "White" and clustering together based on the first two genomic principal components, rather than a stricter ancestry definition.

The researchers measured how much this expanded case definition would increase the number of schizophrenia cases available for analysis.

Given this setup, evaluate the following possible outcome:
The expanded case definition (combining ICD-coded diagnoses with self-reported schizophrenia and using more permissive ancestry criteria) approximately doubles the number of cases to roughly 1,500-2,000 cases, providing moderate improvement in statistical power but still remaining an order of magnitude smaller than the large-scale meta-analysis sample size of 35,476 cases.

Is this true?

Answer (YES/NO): NO